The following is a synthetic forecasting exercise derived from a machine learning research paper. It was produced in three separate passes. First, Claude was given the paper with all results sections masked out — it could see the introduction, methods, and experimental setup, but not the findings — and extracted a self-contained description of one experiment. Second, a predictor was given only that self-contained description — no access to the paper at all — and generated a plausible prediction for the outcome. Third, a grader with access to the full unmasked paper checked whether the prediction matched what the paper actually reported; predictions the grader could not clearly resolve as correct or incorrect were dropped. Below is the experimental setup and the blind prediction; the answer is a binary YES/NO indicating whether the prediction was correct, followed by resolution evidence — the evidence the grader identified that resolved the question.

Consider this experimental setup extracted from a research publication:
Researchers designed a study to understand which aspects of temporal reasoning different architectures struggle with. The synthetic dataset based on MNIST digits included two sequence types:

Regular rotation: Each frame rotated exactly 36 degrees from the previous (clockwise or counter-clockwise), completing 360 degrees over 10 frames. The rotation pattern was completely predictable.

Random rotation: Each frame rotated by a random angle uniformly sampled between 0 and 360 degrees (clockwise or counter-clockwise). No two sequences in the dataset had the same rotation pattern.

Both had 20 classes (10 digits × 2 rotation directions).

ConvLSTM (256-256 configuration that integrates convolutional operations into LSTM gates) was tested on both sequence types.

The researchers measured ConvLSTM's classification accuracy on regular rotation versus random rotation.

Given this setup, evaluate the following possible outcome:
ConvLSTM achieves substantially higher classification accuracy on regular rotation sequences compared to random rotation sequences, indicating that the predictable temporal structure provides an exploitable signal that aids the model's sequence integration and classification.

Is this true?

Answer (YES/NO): YES